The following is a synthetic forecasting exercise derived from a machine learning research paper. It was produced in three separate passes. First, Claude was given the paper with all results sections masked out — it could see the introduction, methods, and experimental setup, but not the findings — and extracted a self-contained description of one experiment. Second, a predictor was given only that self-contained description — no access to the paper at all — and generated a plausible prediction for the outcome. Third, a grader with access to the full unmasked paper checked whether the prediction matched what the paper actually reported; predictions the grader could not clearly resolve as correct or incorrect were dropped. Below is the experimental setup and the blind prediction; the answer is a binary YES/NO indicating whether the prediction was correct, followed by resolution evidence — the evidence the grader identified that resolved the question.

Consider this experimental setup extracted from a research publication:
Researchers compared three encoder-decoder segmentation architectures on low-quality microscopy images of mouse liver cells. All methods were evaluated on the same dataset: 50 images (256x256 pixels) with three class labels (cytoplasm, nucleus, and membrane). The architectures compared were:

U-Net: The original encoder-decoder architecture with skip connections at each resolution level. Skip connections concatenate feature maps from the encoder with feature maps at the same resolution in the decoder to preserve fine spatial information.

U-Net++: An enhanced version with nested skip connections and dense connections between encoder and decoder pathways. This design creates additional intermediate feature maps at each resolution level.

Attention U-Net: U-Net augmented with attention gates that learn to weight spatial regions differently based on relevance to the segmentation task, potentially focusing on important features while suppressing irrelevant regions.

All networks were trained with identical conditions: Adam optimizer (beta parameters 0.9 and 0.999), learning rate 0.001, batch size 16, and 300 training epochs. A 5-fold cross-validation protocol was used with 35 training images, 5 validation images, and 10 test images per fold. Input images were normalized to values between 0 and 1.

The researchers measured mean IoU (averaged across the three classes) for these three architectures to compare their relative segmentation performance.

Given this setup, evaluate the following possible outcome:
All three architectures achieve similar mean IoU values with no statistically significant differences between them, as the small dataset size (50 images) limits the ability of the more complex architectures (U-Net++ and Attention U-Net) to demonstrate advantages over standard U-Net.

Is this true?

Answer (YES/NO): NO